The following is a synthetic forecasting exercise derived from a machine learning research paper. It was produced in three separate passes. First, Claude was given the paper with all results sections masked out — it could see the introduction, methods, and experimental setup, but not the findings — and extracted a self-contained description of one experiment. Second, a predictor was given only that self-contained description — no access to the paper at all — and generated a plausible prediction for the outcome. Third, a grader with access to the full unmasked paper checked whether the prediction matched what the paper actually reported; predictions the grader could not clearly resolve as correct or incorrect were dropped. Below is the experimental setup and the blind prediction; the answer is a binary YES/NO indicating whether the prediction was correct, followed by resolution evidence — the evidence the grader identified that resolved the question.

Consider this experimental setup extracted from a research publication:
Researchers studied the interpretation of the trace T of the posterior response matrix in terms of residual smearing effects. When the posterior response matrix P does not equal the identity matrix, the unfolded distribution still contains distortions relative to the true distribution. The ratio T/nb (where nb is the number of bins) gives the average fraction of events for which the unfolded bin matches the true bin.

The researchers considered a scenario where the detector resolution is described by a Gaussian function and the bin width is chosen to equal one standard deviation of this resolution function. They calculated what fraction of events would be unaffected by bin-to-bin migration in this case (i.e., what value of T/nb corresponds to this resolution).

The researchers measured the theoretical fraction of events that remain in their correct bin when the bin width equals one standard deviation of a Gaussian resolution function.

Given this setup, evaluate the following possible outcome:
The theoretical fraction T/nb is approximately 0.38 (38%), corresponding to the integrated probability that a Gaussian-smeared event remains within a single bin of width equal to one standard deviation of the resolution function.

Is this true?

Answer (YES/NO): YES